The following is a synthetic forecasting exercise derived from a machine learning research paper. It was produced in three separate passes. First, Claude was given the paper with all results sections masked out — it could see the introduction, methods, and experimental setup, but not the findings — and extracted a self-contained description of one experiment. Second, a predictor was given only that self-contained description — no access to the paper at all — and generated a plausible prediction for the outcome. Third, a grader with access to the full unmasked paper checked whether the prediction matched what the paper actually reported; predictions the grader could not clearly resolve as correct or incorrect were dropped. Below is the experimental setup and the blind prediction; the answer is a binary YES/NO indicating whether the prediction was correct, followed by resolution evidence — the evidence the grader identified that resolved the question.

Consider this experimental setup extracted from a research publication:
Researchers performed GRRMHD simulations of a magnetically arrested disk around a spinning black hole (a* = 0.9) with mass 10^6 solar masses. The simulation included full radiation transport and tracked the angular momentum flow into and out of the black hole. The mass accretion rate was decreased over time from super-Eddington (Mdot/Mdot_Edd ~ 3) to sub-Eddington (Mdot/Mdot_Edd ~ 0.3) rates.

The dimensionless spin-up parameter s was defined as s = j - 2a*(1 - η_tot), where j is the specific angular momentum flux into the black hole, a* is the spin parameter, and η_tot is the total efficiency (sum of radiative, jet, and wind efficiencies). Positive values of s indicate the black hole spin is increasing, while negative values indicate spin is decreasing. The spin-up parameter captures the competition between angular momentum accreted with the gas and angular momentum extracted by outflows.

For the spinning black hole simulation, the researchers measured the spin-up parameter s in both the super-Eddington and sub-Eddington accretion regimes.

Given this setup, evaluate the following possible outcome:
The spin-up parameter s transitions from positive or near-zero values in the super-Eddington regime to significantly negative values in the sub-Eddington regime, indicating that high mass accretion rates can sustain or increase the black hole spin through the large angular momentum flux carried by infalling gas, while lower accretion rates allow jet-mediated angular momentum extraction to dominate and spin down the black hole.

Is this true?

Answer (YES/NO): NO